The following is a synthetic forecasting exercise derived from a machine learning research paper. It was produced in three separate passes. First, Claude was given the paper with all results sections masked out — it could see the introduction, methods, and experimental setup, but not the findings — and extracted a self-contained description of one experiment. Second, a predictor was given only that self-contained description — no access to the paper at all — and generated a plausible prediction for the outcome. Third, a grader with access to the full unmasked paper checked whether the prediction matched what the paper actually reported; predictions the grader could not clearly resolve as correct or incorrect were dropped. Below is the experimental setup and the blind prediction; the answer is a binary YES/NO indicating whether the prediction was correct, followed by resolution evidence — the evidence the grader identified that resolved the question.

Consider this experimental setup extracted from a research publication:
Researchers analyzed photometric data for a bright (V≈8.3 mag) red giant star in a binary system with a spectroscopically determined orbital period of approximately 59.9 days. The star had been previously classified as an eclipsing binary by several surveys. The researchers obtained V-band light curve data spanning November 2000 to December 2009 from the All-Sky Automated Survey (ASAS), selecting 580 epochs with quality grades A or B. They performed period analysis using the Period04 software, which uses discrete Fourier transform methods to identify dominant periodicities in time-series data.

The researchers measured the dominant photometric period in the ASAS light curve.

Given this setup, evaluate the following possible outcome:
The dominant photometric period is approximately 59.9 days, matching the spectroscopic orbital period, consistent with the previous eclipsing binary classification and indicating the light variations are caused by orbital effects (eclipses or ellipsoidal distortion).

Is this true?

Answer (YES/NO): NO